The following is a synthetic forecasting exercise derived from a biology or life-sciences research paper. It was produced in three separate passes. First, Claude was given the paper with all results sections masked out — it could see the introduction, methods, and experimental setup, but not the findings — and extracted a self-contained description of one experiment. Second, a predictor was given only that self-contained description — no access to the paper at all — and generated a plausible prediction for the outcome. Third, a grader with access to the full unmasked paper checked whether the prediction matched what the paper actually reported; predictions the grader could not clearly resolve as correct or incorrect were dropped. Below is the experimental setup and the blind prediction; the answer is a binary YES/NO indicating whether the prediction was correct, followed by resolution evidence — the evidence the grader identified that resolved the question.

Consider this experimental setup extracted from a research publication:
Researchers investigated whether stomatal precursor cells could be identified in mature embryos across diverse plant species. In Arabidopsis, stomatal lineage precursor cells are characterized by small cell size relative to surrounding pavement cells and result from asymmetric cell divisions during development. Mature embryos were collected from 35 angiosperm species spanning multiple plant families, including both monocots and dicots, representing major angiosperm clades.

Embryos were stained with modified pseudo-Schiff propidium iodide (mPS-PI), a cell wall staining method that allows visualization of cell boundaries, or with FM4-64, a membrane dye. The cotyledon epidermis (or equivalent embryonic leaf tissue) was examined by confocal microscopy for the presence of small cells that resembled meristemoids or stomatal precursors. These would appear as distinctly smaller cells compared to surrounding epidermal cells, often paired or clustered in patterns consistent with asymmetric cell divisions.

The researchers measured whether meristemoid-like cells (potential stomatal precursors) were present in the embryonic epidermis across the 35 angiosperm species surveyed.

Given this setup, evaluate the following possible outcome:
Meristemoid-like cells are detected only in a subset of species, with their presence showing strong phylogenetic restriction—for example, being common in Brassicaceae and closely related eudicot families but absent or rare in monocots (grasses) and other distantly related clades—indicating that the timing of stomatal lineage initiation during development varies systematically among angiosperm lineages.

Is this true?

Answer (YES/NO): NO